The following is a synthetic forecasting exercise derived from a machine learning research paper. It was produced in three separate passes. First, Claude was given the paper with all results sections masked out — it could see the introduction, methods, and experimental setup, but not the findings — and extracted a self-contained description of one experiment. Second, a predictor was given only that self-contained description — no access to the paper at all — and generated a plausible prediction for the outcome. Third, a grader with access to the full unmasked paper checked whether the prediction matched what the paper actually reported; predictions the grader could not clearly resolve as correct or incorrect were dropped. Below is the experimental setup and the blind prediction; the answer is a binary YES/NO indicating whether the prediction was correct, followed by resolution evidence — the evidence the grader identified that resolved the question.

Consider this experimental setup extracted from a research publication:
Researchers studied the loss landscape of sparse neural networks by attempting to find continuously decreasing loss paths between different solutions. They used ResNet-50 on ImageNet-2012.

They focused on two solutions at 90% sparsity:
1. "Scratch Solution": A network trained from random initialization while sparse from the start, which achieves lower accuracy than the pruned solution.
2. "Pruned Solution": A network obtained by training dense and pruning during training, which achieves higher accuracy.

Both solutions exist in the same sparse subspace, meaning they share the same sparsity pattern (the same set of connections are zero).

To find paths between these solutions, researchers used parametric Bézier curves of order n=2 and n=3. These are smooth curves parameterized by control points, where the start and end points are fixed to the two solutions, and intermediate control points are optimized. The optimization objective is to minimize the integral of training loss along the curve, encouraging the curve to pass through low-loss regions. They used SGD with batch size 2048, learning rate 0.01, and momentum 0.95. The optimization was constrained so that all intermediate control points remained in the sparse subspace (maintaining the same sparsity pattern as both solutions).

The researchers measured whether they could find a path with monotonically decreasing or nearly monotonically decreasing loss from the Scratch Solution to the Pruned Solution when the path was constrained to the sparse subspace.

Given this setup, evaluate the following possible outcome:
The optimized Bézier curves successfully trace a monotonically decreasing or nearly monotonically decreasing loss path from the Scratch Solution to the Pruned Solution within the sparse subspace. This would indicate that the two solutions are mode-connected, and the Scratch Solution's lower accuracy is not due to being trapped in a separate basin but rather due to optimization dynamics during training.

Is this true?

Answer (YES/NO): NO